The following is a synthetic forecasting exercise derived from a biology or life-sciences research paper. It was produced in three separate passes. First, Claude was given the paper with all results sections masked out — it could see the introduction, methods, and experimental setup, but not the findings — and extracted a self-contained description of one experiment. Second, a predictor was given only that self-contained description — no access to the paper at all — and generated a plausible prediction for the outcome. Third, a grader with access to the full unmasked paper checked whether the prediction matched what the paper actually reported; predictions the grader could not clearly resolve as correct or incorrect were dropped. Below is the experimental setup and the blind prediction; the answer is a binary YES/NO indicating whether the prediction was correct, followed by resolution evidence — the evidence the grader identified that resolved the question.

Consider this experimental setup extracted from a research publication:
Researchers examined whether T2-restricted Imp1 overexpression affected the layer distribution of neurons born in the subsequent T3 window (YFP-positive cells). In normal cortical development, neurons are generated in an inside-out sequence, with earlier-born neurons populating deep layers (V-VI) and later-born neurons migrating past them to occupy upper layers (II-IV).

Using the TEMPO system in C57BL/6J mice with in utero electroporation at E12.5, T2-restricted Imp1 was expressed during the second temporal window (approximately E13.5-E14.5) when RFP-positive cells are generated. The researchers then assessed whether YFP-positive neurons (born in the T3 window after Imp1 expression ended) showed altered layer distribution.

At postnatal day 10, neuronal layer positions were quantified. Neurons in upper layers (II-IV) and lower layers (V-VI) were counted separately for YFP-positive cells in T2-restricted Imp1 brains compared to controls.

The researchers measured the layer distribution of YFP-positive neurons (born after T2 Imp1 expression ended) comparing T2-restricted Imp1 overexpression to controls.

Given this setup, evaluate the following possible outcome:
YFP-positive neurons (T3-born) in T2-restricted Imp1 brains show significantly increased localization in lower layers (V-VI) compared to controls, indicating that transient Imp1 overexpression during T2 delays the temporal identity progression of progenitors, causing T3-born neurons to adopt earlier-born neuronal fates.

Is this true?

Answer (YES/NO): NO